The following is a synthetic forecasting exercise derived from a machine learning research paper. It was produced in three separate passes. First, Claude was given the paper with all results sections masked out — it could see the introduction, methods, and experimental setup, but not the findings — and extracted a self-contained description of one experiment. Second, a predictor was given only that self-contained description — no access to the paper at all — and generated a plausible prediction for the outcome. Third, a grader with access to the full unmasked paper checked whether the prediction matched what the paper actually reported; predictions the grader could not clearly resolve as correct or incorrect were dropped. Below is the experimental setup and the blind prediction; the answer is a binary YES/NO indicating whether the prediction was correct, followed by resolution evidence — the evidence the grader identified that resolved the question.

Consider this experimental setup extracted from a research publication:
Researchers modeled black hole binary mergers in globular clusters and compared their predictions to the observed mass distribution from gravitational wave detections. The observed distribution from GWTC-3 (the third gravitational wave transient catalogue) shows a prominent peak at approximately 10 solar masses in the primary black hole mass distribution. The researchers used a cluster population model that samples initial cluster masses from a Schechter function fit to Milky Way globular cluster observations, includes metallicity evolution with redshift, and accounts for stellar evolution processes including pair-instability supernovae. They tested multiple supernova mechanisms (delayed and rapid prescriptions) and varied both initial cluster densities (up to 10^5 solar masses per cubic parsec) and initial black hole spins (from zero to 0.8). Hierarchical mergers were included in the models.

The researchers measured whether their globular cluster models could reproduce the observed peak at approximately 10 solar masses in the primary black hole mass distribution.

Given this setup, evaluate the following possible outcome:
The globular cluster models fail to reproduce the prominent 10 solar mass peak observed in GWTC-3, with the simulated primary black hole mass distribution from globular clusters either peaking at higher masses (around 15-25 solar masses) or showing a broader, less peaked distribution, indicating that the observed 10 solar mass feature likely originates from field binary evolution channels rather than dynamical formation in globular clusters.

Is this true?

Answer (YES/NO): NO